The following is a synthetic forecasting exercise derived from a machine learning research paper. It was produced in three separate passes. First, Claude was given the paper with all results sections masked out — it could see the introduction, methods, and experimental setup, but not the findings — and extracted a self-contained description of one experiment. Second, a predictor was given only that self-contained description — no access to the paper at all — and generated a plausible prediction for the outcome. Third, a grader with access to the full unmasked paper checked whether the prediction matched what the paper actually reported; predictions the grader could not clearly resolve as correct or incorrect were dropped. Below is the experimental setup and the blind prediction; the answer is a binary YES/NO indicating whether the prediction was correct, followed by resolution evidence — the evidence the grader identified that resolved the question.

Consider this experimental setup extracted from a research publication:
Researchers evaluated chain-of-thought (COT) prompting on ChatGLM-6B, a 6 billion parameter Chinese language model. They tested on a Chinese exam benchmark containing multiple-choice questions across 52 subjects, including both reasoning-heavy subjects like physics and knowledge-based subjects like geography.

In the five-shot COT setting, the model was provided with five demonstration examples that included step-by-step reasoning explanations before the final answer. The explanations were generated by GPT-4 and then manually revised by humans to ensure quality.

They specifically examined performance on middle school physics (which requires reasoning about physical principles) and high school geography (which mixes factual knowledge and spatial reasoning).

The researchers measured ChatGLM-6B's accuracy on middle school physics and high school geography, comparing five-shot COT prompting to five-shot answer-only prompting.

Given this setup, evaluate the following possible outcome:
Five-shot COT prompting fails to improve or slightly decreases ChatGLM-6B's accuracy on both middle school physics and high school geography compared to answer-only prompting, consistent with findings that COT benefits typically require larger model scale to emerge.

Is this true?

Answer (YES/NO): NO